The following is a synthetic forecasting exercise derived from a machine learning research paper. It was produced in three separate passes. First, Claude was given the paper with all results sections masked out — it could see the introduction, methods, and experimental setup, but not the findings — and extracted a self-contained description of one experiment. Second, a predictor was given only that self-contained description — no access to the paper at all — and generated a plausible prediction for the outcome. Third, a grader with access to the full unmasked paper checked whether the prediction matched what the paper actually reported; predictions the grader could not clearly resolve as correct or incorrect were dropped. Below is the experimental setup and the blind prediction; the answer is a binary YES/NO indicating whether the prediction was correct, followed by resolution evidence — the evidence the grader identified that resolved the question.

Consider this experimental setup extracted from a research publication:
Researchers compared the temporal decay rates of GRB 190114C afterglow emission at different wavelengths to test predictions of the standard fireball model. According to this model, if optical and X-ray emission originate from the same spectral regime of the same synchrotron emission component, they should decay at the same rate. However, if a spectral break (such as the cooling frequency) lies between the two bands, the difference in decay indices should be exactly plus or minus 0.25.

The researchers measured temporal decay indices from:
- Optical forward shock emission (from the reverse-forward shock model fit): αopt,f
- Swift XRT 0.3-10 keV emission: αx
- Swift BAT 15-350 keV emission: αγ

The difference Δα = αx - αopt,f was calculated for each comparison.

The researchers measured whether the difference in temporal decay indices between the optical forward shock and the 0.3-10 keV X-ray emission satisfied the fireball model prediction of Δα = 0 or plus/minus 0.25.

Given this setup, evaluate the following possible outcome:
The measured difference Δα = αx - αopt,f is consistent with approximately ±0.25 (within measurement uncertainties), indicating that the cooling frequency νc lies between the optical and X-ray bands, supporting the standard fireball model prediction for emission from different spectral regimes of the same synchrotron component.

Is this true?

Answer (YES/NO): NO